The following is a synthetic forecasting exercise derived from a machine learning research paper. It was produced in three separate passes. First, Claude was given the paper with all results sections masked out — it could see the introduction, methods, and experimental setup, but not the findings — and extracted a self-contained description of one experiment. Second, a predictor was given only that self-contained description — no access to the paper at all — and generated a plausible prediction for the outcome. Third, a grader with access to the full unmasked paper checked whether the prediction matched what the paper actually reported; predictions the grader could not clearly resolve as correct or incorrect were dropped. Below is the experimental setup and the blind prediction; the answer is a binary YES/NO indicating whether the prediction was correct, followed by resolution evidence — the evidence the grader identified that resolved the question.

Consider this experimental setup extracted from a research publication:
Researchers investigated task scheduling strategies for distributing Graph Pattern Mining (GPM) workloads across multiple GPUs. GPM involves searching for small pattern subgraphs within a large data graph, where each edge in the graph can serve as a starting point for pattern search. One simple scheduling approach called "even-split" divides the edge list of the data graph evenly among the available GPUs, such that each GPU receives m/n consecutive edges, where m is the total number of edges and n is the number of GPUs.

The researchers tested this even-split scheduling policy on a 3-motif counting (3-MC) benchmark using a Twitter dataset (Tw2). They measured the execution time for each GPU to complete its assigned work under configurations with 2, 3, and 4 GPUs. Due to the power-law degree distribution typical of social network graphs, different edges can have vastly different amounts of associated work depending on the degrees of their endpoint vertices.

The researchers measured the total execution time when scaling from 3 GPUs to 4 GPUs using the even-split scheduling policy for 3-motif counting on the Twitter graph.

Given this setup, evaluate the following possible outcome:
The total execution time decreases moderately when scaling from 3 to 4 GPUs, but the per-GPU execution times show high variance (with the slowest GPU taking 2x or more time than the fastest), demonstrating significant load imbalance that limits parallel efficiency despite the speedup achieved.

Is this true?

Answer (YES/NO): NO